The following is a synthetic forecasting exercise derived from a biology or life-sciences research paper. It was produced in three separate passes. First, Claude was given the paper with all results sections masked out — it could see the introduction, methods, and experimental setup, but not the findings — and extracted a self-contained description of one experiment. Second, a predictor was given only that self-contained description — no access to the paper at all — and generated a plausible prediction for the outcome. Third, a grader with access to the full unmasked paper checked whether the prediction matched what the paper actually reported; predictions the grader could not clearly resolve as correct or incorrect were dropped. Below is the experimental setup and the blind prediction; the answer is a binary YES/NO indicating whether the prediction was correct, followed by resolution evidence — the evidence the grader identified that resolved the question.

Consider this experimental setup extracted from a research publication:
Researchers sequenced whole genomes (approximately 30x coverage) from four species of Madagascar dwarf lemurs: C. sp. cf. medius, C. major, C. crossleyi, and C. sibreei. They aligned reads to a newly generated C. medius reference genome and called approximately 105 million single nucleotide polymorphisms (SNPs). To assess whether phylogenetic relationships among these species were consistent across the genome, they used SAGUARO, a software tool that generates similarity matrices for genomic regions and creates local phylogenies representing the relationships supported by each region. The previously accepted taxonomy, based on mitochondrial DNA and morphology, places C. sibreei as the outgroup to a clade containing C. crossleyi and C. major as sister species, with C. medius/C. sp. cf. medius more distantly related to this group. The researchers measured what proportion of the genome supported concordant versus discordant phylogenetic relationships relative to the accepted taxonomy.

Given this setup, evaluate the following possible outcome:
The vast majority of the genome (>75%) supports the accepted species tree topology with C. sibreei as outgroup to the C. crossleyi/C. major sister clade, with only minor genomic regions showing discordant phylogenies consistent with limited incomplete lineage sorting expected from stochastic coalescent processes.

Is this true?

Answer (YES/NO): NO